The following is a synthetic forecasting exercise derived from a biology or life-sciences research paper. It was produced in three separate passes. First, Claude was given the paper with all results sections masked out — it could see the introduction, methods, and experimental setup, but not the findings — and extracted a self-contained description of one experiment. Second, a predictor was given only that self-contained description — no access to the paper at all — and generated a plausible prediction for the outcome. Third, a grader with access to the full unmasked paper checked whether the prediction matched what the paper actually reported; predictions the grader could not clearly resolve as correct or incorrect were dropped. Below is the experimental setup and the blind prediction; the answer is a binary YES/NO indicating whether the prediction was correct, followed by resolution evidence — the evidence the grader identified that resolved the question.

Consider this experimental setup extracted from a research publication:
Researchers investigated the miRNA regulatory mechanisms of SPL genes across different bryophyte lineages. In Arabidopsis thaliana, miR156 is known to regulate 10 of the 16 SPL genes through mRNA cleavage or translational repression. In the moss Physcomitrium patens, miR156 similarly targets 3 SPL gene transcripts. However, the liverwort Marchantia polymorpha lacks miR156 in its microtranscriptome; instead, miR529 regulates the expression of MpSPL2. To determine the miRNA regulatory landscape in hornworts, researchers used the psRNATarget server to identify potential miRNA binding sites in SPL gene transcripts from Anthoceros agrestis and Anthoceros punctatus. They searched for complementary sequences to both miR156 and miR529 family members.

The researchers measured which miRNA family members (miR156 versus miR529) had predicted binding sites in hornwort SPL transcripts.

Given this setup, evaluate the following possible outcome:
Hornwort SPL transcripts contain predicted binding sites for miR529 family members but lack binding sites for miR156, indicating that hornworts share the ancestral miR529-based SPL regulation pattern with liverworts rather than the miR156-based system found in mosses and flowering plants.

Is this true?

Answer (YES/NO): NO